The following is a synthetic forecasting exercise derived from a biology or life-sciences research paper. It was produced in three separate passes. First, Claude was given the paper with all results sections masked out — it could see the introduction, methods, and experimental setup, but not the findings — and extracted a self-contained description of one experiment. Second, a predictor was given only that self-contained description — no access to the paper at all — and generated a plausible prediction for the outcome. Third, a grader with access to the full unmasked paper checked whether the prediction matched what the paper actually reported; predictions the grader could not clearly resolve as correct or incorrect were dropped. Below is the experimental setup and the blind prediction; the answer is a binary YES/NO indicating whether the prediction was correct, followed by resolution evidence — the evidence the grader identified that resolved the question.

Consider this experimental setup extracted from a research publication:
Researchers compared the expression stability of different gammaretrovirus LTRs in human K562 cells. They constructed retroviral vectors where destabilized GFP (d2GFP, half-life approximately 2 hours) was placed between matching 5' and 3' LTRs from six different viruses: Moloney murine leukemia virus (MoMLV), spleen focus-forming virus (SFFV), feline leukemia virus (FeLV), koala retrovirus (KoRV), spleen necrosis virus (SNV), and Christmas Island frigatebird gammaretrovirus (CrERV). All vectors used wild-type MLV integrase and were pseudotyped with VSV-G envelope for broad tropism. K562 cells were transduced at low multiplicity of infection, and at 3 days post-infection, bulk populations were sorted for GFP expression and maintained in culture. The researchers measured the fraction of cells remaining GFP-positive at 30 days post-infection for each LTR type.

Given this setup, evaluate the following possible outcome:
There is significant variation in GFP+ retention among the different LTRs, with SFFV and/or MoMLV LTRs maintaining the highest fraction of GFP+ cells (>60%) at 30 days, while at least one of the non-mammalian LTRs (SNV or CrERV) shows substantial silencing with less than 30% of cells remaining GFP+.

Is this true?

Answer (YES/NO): NO